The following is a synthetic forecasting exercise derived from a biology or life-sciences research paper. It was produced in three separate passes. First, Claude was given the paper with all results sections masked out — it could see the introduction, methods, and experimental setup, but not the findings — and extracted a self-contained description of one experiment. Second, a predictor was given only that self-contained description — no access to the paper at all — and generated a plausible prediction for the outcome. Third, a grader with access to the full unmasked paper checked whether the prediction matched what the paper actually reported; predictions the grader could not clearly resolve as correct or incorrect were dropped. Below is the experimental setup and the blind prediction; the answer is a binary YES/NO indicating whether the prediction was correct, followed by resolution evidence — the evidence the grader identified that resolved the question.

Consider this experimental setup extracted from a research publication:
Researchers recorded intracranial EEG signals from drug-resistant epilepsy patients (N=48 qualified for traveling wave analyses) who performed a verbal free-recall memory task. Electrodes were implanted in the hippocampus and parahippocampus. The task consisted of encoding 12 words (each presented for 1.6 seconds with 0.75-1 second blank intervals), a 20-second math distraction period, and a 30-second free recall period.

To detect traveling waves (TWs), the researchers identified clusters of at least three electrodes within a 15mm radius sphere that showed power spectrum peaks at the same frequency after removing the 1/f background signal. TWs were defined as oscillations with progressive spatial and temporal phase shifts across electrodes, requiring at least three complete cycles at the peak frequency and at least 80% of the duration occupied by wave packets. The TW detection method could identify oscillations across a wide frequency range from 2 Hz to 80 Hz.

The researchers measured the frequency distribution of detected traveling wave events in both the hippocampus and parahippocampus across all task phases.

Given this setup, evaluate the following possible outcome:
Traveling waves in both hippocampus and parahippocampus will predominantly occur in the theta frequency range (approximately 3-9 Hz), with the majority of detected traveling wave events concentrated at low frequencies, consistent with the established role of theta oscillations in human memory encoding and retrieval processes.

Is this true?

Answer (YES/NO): YES